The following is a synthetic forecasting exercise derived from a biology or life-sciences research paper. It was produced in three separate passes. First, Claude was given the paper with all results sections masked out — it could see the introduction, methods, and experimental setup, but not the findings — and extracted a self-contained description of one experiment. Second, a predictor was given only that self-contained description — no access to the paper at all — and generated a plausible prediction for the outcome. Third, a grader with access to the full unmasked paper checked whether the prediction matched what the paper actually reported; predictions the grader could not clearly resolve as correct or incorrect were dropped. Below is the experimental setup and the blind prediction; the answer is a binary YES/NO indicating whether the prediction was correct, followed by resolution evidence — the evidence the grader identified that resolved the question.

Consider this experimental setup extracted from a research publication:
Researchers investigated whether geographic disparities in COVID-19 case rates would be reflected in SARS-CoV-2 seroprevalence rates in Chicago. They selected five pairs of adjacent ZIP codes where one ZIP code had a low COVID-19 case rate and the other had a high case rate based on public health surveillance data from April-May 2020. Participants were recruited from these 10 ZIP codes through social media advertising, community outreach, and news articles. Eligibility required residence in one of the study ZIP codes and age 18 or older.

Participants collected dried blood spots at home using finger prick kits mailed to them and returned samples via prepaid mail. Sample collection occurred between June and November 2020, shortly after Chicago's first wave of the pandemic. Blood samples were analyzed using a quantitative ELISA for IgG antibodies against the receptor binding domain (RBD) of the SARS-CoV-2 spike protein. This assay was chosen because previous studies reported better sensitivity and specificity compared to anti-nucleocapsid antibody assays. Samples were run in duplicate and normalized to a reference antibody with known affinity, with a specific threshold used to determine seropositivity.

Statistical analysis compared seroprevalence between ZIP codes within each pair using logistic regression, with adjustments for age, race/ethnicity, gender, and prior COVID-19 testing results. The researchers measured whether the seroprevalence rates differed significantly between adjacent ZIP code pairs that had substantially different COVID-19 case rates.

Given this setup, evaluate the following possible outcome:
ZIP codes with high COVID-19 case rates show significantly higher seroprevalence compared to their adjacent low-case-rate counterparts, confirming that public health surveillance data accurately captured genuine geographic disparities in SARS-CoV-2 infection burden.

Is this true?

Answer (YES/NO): NO